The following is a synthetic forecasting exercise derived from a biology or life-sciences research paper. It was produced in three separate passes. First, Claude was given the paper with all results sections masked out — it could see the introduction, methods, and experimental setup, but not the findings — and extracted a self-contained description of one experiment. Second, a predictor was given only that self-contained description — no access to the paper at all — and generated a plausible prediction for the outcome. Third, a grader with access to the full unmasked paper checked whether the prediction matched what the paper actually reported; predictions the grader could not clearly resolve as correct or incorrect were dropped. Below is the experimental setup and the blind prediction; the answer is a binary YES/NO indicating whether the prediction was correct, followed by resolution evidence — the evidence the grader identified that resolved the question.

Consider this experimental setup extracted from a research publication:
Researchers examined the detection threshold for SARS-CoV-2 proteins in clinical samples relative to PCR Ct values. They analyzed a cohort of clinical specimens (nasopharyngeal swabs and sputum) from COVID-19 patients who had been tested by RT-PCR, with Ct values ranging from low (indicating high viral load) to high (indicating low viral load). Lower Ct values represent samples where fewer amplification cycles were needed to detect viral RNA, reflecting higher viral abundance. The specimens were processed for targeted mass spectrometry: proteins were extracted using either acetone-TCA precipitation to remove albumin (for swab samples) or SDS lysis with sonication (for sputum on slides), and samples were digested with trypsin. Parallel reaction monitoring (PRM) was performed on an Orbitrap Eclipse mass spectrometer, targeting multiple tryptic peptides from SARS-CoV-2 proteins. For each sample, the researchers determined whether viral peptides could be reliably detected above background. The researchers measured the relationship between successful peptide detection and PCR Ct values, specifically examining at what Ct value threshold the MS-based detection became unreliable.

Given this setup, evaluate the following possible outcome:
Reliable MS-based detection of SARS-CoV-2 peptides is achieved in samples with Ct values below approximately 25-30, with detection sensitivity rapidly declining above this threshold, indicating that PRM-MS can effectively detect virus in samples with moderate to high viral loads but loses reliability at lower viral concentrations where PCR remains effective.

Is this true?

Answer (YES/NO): NO